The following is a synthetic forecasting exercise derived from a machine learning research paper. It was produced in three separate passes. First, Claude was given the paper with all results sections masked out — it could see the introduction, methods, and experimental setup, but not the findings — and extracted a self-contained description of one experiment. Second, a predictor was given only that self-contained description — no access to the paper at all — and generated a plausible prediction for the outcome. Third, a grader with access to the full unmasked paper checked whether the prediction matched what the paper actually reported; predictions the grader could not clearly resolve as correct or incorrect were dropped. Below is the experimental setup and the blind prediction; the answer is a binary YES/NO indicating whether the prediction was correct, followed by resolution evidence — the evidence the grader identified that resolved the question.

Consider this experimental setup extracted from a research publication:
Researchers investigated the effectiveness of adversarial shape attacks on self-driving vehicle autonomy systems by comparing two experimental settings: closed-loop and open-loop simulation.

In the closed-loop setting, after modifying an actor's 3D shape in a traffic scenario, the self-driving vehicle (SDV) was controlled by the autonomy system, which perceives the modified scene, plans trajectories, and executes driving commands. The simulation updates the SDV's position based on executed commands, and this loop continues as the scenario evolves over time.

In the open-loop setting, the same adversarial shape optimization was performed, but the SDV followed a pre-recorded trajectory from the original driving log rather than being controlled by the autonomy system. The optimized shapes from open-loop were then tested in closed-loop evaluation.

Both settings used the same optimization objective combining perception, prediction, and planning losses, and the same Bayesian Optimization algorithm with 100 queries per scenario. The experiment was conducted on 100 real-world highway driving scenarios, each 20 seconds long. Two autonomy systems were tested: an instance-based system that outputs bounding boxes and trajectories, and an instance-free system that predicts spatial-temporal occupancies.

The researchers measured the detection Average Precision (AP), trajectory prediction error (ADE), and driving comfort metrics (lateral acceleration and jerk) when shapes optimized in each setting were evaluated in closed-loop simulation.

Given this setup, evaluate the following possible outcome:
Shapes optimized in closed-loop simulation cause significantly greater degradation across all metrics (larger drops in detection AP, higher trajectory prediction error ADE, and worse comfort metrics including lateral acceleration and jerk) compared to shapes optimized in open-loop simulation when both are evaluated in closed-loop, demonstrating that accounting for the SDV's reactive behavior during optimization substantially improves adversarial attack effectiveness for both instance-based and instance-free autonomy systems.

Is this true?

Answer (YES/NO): YES